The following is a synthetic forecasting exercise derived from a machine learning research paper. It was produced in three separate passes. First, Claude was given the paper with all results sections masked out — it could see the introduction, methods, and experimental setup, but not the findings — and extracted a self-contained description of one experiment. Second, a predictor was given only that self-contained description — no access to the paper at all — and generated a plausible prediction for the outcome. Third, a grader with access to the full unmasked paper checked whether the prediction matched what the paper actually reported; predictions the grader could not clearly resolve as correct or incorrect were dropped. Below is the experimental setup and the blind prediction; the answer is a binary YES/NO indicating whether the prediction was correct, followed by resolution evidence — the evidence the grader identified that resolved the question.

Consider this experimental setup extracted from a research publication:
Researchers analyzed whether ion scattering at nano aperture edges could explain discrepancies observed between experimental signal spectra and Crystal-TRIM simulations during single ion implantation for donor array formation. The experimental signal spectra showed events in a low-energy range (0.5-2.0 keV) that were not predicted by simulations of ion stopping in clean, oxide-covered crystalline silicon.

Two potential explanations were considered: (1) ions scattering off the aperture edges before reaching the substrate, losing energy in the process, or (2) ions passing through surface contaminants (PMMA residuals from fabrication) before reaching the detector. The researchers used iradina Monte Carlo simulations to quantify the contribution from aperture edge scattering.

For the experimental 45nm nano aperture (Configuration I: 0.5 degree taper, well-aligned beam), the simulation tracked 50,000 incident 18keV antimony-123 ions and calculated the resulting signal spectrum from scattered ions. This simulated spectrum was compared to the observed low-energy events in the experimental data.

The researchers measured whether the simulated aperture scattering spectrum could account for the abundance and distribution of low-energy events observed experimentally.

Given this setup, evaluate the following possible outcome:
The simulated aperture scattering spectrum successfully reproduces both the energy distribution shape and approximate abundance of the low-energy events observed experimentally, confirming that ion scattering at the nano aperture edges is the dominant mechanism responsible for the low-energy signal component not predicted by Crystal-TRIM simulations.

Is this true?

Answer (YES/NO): NO